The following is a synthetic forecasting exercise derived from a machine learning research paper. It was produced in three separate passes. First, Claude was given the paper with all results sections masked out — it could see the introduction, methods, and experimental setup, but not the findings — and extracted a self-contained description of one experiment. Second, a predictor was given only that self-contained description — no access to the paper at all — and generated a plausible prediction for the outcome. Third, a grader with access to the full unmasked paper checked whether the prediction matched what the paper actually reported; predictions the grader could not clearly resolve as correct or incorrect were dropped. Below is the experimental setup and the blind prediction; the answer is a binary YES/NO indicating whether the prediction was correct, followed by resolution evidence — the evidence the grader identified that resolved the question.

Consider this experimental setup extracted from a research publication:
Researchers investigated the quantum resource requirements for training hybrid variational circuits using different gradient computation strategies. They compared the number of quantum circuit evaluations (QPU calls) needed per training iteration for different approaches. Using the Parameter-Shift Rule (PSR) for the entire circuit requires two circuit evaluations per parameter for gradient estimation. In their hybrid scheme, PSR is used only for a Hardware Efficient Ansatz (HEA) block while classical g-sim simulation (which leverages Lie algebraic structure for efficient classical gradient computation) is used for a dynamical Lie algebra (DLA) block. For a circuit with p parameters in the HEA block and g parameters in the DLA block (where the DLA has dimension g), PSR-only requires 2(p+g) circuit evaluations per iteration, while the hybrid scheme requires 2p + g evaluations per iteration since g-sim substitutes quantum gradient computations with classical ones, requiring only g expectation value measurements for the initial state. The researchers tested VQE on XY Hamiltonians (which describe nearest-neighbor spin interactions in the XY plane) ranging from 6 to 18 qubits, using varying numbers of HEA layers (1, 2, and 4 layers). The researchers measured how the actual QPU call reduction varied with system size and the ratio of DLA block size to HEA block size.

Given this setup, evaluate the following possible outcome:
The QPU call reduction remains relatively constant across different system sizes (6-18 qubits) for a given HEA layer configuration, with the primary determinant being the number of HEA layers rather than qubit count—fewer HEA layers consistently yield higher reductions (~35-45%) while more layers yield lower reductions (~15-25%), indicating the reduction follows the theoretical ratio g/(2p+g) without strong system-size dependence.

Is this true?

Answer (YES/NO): NO